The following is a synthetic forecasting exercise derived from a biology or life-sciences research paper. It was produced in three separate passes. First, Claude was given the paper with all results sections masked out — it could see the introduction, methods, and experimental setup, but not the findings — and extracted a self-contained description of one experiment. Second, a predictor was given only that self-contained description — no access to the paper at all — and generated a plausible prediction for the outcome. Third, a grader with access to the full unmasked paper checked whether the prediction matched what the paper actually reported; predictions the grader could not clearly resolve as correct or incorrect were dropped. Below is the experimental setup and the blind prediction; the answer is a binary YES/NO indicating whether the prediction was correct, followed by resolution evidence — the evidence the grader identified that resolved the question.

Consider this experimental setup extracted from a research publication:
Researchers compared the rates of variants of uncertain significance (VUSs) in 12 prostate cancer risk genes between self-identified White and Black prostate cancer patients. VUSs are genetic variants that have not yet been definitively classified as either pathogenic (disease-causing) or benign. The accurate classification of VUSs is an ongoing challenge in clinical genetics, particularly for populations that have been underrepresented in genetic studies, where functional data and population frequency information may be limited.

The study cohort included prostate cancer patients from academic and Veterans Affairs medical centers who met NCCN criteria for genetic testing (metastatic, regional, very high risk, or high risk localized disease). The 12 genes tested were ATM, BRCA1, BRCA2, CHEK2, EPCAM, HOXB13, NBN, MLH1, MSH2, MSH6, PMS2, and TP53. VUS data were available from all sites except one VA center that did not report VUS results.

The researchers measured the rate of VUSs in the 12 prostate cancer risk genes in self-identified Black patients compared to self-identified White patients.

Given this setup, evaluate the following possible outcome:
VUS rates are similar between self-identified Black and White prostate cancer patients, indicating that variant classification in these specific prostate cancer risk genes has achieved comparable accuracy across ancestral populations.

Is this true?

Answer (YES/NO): NO